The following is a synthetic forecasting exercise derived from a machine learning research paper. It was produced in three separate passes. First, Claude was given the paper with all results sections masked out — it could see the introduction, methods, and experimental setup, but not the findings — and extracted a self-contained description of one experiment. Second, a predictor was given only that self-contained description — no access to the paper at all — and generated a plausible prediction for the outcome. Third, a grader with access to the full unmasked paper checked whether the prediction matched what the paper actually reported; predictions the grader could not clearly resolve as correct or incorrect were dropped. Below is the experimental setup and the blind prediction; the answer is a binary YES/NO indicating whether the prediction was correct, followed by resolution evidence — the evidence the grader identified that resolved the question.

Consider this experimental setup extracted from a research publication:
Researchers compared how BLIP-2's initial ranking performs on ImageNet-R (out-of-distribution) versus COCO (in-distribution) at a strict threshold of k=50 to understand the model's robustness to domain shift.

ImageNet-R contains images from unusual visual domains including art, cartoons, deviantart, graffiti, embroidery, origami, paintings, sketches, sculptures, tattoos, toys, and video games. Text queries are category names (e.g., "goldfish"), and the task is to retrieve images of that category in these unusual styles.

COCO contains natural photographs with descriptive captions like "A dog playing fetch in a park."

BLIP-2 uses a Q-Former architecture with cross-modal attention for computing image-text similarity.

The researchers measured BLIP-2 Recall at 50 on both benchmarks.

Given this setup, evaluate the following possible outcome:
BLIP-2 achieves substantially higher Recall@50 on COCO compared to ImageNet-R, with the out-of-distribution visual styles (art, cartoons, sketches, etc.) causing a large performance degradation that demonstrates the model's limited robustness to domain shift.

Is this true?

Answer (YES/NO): YES